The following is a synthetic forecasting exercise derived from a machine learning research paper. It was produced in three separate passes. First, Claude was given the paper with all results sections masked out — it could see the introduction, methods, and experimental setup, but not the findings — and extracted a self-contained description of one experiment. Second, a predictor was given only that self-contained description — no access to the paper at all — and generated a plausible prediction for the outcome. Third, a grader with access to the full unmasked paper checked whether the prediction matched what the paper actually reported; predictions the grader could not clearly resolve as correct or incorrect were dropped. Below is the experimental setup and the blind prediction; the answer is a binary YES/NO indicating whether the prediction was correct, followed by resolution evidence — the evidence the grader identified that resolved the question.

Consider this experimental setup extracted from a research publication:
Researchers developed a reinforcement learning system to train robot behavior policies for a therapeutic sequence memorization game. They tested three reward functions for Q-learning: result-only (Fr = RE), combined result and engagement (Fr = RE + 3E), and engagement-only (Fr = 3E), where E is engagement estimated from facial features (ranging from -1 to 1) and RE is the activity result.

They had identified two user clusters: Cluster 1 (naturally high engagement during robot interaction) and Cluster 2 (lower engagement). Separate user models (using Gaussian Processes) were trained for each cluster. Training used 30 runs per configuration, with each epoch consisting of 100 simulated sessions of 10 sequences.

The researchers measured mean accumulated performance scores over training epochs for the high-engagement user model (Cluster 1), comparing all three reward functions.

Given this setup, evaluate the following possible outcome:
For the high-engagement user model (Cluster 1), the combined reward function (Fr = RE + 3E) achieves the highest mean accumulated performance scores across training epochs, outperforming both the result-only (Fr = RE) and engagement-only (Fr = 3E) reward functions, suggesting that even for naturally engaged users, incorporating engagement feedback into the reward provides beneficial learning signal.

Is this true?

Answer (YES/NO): NO